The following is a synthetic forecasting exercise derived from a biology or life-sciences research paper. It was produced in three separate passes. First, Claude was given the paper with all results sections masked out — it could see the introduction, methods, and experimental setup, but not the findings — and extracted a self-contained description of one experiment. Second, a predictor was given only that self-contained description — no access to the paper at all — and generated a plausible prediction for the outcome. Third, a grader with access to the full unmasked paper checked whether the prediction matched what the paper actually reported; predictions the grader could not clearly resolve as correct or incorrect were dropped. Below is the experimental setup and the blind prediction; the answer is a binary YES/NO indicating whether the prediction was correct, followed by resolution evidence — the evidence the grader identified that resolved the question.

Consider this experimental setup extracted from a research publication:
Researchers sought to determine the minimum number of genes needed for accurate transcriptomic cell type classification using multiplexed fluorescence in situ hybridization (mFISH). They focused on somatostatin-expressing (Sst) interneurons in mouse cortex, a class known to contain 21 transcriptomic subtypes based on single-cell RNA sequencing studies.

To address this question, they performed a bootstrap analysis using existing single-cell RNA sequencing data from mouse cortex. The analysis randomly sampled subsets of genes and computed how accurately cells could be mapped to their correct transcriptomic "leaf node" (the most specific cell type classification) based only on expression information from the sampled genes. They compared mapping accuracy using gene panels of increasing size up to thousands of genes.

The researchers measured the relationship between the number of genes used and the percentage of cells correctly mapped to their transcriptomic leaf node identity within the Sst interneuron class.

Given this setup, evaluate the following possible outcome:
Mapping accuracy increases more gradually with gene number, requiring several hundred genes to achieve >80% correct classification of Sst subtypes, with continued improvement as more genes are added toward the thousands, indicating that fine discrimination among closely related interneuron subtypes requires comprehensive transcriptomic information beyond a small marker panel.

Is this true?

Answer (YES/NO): NO